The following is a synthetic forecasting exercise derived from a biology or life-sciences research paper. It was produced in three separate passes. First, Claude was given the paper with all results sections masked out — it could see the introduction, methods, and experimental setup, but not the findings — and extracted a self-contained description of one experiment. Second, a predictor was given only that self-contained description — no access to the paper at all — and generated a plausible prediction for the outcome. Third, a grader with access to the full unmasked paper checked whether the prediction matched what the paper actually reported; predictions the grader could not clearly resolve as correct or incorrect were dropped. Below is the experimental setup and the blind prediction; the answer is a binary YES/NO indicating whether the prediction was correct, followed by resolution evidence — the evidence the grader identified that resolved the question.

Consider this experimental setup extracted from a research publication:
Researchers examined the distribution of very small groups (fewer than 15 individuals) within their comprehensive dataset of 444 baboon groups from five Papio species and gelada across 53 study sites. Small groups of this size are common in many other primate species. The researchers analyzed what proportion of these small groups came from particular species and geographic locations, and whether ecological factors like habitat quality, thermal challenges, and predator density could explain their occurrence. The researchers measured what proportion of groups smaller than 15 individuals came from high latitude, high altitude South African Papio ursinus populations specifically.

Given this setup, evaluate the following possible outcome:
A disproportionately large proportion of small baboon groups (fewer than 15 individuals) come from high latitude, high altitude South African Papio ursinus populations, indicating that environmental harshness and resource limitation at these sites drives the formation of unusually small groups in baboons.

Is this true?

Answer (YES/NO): YES